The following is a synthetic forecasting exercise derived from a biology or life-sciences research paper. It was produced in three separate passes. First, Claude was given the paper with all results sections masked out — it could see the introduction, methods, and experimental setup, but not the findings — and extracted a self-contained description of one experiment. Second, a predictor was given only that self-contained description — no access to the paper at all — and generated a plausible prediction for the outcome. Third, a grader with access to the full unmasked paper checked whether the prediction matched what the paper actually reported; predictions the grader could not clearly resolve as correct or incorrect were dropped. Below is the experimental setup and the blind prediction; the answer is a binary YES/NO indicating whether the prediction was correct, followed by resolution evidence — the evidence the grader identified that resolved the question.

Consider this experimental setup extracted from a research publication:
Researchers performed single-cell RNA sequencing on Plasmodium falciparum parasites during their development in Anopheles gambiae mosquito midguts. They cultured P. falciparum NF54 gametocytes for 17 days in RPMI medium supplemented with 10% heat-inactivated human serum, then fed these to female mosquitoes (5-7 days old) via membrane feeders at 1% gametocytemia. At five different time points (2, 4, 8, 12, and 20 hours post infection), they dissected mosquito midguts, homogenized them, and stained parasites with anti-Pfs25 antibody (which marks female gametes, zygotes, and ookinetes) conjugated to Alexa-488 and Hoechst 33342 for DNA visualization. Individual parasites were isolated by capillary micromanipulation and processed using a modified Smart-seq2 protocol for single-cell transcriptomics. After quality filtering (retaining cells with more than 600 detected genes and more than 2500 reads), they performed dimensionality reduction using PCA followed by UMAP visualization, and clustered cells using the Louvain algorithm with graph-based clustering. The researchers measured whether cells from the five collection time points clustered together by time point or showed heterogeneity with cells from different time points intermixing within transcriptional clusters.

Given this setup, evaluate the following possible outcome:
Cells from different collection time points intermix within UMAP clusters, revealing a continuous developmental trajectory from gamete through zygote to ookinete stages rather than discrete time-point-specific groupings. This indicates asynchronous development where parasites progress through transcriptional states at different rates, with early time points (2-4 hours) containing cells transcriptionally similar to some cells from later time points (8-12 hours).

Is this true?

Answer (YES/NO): NO